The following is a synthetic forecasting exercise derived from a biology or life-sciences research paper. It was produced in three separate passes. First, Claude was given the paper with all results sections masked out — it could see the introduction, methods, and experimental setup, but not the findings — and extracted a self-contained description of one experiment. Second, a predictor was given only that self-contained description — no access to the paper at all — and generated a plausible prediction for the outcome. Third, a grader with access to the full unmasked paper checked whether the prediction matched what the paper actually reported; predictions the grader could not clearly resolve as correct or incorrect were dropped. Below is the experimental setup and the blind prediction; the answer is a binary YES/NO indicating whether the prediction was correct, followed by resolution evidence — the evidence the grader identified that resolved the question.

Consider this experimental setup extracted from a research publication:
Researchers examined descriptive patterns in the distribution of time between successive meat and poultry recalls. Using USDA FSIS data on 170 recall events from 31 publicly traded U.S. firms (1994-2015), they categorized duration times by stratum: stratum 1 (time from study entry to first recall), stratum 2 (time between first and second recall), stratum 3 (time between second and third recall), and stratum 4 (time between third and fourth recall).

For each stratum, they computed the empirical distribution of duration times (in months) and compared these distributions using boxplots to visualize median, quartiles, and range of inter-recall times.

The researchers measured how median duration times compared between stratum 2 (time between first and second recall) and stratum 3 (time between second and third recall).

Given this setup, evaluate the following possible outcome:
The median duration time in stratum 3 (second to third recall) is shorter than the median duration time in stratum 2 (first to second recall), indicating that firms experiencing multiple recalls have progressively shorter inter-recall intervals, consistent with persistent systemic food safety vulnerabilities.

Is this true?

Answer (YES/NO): YES